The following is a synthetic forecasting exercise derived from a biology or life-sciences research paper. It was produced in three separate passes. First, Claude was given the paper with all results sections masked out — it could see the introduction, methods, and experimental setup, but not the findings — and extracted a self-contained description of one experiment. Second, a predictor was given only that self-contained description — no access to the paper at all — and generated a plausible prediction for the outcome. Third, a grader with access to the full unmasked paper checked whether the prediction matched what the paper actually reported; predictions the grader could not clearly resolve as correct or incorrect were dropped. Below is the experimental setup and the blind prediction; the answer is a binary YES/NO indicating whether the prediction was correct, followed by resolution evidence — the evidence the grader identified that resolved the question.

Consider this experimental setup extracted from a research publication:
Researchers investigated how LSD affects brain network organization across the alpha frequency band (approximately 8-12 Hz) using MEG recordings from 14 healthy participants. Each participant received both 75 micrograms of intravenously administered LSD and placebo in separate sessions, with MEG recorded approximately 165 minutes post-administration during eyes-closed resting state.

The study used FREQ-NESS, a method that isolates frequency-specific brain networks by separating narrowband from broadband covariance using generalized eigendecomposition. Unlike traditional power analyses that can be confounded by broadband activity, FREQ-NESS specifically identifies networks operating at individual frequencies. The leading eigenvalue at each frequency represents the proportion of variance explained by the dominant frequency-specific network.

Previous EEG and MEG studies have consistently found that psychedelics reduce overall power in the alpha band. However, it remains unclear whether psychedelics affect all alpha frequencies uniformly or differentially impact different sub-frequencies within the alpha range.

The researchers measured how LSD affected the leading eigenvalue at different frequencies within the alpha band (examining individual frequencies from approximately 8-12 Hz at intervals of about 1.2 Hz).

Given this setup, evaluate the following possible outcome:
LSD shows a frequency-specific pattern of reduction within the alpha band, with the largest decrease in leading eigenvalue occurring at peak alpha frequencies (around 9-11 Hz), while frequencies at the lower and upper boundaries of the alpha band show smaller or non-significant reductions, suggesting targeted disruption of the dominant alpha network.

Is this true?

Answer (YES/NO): NO